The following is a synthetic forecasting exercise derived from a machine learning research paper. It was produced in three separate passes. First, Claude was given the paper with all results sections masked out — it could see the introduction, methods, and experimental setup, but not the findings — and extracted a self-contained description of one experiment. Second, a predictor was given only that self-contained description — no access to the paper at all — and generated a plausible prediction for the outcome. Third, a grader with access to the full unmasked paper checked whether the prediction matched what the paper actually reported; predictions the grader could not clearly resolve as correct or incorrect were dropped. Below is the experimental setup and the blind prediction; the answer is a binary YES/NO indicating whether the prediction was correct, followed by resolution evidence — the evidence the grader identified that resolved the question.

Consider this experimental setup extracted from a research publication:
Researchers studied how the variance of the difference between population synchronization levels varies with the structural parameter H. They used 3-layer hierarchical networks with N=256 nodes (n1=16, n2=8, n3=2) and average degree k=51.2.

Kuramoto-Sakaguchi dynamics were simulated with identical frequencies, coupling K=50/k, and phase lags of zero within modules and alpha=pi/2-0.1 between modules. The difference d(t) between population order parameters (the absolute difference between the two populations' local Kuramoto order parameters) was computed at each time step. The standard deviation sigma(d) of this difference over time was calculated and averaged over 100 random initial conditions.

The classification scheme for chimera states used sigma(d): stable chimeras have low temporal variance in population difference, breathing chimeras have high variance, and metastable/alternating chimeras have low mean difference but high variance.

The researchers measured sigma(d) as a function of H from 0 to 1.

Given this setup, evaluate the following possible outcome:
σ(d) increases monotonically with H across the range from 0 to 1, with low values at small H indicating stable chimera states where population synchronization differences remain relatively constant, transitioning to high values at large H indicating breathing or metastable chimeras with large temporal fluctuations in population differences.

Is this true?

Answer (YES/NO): NO